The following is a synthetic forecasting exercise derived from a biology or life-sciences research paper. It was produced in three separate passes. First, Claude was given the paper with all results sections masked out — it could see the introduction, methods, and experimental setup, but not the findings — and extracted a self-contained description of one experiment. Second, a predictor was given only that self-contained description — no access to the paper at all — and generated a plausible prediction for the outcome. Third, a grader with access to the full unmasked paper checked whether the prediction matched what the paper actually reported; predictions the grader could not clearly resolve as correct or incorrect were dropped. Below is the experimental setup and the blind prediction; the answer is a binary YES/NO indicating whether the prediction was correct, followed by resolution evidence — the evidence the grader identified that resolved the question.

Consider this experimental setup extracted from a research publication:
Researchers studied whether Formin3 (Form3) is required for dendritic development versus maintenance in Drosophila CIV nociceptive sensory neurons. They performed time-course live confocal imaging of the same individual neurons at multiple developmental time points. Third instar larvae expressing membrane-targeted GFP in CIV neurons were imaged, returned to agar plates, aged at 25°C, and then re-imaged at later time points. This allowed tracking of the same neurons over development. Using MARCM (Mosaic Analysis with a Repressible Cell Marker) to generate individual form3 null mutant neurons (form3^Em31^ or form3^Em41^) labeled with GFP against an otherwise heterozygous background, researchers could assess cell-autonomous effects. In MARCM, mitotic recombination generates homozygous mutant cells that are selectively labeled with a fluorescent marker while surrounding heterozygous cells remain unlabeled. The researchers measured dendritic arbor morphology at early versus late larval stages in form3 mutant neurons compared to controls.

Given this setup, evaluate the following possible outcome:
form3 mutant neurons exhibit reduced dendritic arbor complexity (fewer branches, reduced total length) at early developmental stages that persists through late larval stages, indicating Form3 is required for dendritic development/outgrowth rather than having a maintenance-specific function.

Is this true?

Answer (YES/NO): NO